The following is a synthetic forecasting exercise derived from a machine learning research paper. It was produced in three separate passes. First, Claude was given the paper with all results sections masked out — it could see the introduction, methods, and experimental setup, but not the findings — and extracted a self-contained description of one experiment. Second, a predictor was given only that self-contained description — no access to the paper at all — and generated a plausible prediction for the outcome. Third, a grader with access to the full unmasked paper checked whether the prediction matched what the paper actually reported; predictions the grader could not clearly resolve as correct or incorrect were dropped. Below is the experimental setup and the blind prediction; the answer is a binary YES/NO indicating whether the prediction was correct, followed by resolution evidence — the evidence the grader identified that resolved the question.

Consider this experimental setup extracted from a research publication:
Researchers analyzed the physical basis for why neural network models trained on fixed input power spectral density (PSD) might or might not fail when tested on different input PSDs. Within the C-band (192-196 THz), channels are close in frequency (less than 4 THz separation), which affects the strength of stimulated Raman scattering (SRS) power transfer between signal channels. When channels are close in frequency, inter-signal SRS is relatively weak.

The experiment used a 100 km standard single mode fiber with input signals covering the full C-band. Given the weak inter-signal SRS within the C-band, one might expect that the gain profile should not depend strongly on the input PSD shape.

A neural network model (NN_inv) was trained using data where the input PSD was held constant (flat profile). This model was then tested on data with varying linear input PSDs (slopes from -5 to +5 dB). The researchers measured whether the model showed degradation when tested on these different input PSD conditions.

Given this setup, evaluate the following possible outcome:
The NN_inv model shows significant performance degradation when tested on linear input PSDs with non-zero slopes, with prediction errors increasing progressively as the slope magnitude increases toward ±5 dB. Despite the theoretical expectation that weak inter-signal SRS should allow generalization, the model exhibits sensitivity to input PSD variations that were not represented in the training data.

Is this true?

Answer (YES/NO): NO